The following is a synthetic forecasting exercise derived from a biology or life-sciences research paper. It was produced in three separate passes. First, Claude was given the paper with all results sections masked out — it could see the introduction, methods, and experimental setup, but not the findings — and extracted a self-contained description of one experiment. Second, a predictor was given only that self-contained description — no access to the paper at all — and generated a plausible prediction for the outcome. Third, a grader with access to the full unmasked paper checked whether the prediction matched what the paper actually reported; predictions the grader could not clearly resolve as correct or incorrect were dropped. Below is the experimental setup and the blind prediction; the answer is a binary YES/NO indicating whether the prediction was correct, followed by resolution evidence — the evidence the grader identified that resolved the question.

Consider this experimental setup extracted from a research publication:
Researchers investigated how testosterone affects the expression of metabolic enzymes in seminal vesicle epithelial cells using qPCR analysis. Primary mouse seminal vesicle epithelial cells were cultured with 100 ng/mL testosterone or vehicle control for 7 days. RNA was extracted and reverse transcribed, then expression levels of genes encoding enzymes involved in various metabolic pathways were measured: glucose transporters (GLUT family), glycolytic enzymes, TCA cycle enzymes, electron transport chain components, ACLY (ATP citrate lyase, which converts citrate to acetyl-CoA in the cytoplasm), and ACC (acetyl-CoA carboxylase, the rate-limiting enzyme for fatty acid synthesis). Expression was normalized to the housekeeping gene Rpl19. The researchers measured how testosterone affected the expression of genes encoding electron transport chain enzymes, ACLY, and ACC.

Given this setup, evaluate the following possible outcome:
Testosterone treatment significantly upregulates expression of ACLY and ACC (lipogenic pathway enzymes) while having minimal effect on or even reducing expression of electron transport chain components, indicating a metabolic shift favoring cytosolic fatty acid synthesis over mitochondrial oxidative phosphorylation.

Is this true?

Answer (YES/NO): YES